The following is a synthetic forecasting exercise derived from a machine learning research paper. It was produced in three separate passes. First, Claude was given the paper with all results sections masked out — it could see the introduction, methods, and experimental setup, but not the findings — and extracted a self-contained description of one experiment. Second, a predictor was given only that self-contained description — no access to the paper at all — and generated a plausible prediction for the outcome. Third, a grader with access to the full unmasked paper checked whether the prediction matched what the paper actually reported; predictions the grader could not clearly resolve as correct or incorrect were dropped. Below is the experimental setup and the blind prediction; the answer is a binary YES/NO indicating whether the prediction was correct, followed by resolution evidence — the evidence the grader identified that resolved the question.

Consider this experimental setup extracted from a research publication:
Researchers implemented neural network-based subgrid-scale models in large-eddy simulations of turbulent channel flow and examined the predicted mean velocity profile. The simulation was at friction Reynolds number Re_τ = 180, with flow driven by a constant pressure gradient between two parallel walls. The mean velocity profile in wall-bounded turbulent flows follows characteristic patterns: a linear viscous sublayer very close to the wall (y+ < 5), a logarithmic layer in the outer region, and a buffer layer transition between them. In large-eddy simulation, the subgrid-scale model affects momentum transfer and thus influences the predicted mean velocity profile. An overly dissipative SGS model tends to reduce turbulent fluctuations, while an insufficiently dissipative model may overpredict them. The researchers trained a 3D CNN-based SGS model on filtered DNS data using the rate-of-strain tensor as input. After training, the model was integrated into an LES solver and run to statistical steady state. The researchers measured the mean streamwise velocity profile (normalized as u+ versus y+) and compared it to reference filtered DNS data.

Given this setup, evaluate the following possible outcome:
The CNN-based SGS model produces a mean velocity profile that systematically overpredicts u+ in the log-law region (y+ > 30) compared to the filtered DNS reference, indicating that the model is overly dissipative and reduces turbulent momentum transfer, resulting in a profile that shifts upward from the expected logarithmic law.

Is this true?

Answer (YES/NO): NO